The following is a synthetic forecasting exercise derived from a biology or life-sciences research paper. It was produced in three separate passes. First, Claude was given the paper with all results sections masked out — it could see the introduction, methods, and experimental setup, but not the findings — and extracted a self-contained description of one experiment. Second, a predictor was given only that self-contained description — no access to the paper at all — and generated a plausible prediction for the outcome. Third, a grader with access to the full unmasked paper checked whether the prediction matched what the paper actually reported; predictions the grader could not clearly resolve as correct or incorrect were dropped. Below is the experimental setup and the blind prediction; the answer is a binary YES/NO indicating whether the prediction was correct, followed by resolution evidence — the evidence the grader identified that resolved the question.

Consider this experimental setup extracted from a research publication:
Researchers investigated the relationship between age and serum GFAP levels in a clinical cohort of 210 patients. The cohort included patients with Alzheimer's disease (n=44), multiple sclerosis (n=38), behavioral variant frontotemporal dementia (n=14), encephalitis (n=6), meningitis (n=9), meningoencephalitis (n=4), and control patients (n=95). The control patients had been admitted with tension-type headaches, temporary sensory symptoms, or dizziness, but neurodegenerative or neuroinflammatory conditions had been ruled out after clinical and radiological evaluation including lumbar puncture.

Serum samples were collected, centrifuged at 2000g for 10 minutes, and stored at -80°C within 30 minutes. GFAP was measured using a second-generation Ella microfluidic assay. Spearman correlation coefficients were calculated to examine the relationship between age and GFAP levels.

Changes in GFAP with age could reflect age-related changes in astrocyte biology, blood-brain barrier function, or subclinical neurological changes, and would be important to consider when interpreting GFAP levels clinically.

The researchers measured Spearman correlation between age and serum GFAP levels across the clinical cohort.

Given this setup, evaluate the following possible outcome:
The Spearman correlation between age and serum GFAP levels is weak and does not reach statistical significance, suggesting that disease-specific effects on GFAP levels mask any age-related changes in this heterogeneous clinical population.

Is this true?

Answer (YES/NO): NO